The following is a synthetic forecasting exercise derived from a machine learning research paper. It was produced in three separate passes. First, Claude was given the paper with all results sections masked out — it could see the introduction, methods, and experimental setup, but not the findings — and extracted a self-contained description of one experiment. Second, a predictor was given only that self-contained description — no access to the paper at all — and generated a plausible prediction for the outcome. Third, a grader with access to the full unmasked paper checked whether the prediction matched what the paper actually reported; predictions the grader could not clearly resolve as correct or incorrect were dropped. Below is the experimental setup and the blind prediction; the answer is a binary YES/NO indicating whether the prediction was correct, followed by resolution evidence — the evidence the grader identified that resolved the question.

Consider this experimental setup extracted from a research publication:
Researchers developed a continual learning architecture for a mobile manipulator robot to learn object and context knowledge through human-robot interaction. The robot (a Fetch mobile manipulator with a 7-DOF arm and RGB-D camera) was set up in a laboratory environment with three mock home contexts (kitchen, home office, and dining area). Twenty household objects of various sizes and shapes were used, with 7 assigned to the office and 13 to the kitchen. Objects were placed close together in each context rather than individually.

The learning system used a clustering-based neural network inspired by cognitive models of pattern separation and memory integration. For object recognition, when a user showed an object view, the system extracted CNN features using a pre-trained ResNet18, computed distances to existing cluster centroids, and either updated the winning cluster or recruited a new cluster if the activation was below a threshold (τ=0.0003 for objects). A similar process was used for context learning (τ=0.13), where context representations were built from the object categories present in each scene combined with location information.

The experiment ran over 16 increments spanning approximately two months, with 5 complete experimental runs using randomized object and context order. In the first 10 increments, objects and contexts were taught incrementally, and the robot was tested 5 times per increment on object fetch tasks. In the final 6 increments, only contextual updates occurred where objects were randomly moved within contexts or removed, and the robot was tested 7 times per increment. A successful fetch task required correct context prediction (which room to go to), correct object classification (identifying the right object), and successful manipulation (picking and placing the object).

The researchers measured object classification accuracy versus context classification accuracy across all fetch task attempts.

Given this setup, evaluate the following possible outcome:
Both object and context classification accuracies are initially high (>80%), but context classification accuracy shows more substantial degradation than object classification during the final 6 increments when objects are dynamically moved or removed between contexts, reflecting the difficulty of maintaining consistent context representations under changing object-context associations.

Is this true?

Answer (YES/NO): NO